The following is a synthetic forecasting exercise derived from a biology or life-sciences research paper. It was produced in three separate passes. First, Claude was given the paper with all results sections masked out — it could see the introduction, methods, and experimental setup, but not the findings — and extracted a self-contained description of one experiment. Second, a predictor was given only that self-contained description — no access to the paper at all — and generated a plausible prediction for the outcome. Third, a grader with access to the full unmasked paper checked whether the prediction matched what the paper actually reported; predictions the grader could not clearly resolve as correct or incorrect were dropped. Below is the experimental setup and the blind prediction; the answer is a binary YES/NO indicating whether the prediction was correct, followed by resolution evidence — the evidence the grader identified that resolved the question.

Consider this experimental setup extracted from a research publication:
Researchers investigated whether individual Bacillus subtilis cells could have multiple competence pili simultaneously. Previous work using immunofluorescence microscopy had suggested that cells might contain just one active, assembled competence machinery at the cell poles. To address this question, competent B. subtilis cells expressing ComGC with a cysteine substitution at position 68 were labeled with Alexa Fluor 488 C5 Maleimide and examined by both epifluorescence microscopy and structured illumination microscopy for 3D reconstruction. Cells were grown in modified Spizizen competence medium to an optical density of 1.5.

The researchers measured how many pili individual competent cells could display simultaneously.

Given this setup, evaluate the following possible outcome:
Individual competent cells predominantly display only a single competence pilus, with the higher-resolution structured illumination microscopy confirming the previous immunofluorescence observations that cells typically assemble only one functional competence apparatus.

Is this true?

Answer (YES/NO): NO